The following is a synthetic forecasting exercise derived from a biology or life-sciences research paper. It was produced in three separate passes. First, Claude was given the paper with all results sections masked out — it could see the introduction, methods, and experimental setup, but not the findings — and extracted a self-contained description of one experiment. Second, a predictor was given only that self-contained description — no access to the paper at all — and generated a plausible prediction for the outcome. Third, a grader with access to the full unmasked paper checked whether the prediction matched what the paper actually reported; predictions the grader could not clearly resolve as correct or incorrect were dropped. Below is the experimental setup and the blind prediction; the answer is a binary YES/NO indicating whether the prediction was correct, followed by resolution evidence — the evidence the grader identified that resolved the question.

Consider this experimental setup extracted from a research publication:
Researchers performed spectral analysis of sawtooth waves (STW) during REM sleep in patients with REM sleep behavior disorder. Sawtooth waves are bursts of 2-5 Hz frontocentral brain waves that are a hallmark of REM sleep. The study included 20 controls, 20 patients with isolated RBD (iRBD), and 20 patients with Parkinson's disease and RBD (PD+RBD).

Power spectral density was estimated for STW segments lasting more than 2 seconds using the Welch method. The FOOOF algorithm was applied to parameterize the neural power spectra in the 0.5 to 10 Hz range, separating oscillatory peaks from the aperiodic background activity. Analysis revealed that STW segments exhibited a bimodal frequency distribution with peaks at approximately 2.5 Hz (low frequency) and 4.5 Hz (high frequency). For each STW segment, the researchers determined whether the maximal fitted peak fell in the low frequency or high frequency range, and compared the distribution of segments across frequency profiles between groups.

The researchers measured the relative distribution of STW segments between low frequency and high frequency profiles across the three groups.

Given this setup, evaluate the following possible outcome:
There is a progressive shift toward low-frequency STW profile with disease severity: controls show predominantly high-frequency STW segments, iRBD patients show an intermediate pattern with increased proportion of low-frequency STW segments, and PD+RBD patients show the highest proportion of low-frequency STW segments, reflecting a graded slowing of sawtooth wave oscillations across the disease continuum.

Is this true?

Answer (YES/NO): NO